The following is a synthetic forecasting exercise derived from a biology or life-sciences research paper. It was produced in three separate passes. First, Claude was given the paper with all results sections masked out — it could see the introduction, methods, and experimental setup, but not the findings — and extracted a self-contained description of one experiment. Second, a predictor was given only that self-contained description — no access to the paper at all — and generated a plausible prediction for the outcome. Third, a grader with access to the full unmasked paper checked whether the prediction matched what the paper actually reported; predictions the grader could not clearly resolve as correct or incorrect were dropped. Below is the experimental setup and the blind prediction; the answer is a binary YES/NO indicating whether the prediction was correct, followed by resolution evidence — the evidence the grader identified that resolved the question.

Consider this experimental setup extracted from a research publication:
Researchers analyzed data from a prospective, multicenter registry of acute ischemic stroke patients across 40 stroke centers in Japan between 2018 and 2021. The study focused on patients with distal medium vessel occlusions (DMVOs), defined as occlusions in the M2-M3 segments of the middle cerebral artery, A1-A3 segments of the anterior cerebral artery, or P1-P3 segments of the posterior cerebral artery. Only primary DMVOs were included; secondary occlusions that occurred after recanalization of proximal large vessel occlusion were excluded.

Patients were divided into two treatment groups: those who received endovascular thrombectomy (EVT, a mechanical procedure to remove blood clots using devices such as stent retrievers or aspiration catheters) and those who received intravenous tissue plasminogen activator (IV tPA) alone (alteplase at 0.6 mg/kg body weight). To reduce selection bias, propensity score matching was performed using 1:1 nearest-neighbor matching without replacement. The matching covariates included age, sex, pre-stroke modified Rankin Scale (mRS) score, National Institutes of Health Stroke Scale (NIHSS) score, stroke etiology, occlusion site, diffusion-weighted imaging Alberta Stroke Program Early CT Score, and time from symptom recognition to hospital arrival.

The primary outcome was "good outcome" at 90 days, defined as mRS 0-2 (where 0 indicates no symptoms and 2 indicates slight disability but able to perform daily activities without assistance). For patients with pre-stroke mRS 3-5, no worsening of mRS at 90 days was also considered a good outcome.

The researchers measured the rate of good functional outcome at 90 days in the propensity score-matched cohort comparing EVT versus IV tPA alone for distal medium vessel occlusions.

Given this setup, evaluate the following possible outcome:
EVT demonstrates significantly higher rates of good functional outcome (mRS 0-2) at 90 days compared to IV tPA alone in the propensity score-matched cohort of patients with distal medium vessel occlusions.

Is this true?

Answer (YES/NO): NO